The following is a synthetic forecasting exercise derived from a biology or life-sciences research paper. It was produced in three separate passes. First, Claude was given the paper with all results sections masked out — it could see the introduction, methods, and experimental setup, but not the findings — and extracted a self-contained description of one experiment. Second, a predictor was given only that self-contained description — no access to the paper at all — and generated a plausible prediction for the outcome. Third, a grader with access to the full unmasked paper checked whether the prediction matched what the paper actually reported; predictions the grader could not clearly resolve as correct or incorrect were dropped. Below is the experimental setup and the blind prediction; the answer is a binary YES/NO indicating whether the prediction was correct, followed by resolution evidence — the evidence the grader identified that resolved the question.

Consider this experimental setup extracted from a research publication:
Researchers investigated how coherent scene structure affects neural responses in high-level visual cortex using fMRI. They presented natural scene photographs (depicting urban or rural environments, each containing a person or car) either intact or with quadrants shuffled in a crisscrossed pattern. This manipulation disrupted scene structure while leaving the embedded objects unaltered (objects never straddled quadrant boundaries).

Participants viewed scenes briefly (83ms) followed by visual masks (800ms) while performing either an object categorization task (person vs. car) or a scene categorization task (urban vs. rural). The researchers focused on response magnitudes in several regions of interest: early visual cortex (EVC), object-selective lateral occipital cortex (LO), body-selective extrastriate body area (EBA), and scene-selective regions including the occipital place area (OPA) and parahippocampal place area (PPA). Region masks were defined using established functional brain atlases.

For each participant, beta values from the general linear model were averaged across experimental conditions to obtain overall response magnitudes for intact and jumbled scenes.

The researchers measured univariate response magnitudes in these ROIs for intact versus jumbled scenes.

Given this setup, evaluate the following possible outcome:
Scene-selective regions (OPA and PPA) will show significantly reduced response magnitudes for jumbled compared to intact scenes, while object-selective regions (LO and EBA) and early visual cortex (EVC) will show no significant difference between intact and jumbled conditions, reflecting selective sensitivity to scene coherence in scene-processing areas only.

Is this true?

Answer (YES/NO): NO